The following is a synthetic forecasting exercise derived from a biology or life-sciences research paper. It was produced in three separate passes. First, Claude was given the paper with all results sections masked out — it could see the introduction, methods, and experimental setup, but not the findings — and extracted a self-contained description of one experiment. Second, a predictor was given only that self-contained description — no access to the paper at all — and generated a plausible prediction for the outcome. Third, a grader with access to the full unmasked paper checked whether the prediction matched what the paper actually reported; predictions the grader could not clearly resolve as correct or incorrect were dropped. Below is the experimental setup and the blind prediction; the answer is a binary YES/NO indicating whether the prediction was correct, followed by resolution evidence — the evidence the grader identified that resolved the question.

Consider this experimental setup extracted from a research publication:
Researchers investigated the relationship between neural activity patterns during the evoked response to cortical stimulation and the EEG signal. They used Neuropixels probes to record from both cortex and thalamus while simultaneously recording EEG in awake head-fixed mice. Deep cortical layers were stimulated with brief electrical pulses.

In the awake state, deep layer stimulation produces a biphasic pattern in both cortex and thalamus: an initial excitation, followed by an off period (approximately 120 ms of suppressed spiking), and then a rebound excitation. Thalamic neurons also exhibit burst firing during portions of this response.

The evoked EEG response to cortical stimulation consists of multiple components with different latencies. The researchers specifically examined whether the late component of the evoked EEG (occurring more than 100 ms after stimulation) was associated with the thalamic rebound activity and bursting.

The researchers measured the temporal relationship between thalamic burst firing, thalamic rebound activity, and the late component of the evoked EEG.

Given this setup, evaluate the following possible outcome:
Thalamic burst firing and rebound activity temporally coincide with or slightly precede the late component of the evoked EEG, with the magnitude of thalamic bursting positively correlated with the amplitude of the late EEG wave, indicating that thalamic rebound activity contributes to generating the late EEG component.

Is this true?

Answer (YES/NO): YES